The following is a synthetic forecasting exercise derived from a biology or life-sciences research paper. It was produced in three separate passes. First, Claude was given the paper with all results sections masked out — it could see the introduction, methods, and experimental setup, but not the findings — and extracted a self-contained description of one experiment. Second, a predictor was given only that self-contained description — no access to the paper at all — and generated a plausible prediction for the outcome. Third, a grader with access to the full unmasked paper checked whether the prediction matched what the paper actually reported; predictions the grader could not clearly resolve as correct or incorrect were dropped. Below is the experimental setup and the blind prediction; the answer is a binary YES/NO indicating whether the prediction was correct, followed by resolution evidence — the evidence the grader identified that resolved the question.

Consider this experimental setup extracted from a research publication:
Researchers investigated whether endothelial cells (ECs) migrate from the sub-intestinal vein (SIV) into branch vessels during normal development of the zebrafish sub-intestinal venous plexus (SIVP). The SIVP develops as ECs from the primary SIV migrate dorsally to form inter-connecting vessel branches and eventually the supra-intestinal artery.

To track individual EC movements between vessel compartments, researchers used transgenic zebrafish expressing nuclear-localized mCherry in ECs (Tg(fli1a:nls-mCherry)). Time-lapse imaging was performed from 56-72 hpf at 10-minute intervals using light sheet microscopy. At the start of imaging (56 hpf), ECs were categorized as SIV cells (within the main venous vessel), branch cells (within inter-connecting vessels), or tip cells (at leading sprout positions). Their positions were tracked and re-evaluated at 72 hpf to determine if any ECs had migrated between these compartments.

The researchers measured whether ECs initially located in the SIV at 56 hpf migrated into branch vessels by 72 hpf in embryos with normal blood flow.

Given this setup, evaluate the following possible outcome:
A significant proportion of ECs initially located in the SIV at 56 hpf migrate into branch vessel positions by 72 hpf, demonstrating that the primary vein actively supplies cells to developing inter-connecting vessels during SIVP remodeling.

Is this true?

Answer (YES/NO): NO